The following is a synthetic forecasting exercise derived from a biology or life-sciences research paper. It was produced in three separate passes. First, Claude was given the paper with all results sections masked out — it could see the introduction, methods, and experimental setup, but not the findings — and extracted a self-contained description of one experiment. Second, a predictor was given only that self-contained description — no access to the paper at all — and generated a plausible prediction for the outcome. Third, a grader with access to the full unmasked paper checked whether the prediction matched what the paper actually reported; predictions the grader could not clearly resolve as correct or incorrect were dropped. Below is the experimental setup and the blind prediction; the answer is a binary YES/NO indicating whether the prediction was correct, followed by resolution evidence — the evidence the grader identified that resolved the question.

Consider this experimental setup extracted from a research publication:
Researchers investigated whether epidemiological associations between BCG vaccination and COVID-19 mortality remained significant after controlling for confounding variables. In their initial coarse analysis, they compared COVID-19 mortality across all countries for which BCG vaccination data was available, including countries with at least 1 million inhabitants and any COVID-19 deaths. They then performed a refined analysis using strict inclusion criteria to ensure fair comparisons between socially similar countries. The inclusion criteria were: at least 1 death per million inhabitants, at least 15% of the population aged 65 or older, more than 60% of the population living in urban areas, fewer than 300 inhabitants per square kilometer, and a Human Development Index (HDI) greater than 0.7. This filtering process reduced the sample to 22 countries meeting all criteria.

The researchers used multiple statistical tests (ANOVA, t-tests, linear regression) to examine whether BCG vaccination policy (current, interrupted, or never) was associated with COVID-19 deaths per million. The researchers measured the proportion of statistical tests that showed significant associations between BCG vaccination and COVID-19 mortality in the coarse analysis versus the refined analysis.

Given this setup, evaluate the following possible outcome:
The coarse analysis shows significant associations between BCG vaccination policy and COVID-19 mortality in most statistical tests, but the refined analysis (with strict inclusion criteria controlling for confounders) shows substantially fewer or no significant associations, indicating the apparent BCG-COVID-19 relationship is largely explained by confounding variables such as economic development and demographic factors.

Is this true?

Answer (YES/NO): NO